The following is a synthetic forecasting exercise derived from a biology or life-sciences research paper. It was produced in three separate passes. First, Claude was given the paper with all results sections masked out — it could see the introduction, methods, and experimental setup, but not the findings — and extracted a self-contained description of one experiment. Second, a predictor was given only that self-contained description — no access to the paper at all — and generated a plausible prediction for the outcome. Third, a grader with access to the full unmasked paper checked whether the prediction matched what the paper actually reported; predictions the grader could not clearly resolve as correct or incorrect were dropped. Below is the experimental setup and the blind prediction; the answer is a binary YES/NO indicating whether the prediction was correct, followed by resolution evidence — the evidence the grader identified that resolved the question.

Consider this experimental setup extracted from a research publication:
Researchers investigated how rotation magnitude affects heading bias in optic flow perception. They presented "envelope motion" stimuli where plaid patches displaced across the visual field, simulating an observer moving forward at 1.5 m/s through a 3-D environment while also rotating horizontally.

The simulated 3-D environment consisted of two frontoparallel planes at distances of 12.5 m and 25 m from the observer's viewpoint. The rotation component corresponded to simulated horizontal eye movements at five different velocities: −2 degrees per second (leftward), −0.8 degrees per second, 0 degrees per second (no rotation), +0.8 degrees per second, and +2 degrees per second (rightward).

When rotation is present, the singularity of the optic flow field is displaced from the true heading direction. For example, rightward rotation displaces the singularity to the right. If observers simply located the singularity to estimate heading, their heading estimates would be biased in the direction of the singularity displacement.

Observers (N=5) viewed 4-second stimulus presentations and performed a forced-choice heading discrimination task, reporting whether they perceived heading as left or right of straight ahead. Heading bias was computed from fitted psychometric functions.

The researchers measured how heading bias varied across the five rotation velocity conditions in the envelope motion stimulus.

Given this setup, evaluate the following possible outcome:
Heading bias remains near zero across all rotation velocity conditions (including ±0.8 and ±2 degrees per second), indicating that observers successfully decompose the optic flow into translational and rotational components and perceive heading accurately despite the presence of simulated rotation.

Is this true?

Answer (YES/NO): NO